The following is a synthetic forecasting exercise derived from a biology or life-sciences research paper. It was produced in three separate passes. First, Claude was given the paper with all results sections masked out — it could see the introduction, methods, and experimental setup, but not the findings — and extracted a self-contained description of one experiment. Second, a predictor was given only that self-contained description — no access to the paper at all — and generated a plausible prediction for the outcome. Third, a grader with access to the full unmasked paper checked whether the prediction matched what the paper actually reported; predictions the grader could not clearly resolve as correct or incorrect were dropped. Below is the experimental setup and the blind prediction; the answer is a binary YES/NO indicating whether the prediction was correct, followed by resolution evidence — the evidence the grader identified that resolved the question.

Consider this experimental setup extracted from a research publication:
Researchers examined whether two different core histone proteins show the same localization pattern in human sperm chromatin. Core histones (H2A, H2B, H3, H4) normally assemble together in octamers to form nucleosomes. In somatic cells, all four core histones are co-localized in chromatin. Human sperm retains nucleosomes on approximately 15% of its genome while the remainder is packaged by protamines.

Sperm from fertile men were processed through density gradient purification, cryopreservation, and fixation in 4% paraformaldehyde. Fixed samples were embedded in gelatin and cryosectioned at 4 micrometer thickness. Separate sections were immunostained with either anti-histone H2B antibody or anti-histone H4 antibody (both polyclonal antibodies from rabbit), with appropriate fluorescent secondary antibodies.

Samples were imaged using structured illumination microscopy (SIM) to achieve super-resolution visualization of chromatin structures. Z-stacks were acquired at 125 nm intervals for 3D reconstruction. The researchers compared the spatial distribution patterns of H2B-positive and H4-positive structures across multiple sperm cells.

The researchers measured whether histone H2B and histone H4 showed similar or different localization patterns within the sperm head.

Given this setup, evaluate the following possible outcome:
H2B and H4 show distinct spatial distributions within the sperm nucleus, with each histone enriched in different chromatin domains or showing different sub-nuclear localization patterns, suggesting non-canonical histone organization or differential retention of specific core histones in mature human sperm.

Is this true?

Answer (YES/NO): NO